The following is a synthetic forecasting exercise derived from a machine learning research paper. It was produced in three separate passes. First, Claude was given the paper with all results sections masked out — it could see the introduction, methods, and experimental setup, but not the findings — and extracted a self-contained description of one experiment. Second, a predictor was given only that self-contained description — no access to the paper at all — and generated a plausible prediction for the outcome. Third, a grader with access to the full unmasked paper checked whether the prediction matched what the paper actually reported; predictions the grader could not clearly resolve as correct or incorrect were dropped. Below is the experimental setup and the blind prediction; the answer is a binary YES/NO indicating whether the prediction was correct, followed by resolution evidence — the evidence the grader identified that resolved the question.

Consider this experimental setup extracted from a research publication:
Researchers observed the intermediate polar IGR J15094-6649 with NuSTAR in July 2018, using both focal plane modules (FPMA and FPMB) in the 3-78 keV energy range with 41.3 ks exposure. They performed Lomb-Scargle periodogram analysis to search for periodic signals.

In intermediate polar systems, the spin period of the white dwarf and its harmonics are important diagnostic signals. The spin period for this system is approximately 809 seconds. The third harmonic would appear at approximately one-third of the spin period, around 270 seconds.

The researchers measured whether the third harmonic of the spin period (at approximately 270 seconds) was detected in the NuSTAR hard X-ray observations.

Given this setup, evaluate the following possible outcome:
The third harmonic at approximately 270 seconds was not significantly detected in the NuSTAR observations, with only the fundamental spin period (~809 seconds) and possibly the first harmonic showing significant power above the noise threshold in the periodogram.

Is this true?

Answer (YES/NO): NO